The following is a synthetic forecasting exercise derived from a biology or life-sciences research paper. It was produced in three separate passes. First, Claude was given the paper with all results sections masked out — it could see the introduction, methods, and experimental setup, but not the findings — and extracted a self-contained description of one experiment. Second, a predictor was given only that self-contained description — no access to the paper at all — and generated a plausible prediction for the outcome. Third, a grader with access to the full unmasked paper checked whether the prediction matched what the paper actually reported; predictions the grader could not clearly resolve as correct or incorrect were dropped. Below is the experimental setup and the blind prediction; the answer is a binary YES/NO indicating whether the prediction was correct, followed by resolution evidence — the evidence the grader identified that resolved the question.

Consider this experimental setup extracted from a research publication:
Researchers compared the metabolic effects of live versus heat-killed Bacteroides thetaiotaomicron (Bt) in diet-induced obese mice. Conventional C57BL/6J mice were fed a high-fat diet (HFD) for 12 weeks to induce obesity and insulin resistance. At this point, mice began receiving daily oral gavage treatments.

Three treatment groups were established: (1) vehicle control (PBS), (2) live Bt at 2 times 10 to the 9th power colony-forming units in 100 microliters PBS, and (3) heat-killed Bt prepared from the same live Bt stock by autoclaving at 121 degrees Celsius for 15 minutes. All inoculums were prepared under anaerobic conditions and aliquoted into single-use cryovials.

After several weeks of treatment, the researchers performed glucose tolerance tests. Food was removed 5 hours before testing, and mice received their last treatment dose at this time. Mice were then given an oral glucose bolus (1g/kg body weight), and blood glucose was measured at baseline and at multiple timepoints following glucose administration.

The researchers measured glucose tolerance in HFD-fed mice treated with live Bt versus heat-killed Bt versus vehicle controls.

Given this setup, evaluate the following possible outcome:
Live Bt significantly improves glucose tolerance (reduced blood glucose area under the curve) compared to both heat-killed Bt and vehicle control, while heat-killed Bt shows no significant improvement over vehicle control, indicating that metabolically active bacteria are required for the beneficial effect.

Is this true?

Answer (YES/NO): NO